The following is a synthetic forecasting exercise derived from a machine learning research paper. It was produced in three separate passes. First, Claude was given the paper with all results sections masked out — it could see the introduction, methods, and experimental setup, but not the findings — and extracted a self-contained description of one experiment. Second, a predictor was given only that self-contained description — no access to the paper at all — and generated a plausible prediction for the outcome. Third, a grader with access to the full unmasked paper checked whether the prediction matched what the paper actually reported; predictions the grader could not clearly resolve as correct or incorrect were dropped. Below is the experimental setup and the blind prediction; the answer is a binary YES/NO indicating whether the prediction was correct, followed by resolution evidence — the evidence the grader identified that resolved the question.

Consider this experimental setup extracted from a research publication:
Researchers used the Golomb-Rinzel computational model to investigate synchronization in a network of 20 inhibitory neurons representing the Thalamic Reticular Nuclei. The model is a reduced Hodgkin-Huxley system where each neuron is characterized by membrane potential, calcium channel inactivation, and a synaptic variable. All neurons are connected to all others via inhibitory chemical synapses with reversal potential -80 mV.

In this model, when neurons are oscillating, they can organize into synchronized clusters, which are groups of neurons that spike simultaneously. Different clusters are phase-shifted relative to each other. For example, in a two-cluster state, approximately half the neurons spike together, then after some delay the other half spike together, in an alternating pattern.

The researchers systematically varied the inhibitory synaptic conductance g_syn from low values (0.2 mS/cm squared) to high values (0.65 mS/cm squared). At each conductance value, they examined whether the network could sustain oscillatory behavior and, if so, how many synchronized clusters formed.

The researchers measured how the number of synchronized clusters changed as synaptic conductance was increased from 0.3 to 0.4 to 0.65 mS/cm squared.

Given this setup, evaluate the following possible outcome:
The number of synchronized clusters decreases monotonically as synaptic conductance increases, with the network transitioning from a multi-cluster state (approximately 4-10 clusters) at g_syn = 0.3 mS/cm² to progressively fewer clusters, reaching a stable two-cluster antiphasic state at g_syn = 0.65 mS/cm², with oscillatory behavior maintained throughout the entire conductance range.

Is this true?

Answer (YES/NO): NO